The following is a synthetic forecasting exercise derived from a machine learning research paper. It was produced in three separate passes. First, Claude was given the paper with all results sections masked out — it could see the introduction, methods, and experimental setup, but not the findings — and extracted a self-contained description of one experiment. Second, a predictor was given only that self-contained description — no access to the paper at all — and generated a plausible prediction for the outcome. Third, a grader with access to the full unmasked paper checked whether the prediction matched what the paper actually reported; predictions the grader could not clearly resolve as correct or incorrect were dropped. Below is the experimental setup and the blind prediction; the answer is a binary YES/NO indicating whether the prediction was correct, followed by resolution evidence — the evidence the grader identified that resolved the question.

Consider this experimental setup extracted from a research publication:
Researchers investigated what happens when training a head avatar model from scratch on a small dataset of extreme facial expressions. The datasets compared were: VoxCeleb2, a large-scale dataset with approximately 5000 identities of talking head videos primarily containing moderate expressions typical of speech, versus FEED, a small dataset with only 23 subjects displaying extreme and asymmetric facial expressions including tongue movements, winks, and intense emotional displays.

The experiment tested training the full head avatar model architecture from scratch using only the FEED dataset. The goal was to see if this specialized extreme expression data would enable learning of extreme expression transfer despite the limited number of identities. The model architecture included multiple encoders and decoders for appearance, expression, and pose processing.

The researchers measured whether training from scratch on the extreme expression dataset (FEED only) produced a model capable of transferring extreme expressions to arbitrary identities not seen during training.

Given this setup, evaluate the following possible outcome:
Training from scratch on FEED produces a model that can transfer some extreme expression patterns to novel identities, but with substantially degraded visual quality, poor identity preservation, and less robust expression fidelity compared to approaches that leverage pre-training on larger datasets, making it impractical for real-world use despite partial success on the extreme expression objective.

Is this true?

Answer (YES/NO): NO